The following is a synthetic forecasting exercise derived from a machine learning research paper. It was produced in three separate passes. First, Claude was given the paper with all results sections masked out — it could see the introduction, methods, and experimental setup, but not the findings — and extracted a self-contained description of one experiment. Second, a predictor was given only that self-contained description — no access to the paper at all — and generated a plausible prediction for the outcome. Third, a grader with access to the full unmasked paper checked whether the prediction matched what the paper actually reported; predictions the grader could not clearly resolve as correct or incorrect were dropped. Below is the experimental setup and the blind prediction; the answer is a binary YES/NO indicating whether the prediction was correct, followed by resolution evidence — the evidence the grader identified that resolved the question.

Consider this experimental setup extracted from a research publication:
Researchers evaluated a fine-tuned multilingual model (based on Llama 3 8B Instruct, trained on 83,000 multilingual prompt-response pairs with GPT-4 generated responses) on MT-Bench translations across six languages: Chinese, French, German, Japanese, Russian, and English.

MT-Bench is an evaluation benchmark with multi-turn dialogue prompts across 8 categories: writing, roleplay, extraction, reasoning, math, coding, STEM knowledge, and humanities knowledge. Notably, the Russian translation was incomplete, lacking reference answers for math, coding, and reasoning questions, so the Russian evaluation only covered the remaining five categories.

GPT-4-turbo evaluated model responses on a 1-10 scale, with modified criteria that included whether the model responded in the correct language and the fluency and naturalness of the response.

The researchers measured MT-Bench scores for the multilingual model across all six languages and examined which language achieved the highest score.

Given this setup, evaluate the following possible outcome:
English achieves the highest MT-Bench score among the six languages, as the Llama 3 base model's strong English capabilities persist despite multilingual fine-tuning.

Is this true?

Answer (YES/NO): NO